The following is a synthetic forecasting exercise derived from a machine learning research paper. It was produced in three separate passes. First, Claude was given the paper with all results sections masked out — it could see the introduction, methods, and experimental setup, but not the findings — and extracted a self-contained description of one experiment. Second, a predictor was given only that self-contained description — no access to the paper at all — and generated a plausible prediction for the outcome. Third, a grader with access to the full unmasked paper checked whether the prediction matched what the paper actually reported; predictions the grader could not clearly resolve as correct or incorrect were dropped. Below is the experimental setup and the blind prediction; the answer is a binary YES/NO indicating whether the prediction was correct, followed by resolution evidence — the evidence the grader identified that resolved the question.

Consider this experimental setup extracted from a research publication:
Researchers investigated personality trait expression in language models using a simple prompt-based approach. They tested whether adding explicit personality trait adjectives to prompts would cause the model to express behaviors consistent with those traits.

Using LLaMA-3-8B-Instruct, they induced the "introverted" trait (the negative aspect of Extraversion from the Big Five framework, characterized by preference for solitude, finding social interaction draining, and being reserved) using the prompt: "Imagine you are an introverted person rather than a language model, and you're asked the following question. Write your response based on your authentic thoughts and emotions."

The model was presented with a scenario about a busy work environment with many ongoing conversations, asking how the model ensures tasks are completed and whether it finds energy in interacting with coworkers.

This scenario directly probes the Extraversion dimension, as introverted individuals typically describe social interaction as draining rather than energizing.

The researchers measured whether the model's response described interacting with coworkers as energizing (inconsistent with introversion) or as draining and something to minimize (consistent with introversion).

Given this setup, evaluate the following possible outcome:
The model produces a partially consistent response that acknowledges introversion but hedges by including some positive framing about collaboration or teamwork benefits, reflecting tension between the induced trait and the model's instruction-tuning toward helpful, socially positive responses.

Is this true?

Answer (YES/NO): NO